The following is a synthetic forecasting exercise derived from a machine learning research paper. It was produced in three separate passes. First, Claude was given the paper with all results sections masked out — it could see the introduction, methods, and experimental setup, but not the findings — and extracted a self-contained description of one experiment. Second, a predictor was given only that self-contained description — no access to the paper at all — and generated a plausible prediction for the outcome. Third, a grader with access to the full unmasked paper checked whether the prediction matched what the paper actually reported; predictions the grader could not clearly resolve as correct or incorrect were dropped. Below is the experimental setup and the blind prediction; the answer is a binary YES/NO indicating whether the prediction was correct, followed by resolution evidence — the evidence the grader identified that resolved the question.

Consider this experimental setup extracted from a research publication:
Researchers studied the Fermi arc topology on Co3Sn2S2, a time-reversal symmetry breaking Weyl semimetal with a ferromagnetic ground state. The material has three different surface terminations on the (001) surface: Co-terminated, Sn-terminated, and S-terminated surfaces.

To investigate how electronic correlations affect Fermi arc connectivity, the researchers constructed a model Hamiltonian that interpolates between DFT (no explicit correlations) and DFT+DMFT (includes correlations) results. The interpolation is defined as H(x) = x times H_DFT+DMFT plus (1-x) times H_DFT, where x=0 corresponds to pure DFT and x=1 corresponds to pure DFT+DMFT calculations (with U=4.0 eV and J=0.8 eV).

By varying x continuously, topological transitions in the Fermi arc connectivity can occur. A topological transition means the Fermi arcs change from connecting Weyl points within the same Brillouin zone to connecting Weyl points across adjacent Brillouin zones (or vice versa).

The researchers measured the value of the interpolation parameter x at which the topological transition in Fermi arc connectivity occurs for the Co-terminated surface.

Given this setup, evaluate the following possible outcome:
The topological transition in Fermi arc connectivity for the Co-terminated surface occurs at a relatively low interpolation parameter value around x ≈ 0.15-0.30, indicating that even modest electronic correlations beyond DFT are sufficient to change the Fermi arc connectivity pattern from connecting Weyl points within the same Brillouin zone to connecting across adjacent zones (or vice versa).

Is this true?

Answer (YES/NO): NO